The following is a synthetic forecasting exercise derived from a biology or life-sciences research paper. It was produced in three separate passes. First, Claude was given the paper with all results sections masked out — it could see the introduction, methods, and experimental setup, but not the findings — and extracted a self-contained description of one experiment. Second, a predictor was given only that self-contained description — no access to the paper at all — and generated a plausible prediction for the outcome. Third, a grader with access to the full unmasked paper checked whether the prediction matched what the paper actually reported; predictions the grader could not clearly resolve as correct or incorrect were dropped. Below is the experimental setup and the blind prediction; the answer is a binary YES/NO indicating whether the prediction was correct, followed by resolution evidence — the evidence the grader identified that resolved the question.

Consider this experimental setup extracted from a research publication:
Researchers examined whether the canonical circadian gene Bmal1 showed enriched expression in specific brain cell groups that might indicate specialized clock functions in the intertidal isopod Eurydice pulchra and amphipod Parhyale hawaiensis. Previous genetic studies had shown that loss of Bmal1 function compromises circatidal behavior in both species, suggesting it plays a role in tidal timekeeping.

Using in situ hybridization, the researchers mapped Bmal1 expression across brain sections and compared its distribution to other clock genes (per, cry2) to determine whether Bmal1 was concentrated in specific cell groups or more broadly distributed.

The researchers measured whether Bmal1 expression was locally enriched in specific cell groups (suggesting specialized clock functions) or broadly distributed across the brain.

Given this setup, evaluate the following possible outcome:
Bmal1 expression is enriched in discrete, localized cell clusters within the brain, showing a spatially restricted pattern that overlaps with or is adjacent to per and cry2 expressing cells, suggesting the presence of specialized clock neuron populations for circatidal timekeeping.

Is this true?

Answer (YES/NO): NO